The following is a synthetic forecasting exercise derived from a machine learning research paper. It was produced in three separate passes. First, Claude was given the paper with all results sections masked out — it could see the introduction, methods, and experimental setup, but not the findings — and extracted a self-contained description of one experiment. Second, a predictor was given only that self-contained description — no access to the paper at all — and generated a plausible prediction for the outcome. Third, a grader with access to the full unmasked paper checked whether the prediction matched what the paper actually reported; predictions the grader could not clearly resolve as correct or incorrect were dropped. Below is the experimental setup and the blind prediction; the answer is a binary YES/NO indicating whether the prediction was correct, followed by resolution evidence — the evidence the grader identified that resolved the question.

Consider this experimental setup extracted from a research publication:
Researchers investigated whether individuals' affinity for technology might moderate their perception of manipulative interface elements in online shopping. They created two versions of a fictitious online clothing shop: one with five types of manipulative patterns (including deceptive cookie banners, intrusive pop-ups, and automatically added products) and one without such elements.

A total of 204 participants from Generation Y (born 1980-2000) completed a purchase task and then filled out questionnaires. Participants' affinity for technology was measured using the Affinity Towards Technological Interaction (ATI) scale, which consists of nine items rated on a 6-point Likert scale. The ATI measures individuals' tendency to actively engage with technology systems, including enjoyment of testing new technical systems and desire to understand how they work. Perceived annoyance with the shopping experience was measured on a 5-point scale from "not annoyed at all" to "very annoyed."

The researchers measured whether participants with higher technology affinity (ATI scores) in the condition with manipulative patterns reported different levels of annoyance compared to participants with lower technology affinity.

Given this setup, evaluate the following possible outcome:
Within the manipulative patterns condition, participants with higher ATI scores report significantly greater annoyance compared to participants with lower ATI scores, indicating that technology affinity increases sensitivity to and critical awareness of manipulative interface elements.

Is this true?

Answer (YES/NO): NO